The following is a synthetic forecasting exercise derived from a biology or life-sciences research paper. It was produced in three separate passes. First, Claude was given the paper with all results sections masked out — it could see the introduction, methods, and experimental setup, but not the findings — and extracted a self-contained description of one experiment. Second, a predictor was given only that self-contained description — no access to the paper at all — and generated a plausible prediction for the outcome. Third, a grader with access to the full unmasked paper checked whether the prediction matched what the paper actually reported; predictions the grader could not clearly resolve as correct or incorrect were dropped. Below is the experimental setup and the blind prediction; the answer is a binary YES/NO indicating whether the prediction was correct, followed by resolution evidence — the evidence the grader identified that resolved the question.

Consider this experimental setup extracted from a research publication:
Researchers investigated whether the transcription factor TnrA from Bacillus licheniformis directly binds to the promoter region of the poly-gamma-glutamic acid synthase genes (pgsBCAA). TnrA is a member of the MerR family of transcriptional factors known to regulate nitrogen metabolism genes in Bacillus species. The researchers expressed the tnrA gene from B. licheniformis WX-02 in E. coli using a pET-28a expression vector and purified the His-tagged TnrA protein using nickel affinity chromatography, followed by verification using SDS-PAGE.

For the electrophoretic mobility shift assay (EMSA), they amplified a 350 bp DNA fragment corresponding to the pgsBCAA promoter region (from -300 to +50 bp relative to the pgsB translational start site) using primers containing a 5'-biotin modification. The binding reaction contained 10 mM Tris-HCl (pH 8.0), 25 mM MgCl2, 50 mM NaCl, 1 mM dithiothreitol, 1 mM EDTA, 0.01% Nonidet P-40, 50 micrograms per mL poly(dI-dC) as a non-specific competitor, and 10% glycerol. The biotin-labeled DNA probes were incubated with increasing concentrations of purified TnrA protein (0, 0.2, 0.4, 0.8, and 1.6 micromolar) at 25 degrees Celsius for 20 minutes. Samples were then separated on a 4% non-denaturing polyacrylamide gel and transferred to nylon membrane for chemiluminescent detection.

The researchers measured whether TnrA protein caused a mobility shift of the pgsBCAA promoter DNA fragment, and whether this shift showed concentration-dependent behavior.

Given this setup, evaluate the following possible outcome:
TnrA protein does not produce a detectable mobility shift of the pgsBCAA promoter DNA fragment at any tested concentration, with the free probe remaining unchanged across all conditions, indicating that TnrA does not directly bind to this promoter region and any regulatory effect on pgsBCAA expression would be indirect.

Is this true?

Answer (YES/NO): NO